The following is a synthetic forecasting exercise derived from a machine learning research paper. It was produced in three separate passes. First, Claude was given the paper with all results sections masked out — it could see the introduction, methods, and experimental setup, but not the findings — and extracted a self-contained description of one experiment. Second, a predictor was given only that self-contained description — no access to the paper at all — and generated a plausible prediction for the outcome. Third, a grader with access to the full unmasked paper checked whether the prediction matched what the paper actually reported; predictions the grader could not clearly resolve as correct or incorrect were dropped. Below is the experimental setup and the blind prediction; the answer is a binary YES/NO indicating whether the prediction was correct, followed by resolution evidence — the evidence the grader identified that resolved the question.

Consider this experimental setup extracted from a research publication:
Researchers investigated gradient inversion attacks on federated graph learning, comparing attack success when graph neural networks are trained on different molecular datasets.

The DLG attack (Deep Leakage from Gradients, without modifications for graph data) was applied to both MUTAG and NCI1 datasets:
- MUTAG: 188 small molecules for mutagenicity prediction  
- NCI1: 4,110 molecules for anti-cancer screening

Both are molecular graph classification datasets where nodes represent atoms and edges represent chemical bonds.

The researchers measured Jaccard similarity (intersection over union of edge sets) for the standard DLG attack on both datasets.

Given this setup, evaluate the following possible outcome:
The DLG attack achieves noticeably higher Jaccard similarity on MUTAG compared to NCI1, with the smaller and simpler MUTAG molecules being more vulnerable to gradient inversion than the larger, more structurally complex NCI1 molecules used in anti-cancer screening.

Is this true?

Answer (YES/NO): NO